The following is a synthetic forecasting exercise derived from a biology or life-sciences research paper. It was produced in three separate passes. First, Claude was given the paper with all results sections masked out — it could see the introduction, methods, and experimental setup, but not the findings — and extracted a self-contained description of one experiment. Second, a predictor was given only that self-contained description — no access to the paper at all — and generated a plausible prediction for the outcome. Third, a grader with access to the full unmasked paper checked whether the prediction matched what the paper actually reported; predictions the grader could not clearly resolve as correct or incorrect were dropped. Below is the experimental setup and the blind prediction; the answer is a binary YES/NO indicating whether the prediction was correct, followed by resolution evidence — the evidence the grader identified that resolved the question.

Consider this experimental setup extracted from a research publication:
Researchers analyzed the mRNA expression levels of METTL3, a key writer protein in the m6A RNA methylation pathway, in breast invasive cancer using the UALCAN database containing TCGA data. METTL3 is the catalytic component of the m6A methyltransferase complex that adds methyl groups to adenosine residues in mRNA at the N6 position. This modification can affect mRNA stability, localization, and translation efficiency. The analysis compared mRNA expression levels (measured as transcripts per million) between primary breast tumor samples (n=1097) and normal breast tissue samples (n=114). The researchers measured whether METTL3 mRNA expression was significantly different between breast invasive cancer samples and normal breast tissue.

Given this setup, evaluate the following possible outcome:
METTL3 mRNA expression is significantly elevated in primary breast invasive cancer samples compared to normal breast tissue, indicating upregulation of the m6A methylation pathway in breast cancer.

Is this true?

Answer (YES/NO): NO